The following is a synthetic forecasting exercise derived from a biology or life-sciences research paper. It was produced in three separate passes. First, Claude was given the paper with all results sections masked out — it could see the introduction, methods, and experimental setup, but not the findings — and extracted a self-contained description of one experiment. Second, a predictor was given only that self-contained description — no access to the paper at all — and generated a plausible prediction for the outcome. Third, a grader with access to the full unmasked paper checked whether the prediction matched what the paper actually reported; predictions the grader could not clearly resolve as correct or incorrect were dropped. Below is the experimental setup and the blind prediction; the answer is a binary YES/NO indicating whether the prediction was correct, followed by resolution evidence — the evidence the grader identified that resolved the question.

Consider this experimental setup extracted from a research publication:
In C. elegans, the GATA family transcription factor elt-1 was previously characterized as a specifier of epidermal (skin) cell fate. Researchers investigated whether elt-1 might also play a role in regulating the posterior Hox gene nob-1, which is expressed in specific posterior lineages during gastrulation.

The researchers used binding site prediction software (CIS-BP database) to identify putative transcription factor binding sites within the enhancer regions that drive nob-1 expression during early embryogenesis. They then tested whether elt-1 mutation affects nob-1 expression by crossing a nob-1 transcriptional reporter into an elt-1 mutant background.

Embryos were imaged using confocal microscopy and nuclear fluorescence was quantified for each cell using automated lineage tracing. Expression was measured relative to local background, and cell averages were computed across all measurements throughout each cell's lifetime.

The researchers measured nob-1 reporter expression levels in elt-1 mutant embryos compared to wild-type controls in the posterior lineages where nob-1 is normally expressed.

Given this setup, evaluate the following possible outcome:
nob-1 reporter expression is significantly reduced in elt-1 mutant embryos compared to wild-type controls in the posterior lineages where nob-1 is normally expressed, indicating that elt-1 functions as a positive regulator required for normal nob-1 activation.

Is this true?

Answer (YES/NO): YES